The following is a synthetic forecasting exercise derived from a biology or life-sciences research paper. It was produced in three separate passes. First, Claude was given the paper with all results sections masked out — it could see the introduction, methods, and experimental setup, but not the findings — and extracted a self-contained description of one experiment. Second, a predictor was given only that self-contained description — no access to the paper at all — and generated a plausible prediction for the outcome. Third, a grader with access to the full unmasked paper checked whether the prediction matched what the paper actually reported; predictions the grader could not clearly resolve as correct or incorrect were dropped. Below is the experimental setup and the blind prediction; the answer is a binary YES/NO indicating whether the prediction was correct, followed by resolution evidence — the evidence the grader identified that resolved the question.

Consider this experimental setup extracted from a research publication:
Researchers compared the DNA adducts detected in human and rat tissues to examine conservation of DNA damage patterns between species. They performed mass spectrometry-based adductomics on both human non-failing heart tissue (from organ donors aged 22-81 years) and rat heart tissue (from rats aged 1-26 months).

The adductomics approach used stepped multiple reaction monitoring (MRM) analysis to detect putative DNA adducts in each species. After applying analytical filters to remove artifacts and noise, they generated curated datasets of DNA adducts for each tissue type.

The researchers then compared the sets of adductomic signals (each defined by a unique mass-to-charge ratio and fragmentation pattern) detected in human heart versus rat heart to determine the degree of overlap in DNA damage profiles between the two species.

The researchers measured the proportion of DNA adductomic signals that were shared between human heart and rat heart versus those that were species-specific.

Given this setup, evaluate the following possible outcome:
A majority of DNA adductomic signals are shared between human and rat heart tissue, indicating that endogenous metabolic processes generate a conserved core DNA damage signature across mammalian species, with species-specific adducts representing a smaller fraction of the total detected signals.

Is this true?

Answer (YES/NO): YES